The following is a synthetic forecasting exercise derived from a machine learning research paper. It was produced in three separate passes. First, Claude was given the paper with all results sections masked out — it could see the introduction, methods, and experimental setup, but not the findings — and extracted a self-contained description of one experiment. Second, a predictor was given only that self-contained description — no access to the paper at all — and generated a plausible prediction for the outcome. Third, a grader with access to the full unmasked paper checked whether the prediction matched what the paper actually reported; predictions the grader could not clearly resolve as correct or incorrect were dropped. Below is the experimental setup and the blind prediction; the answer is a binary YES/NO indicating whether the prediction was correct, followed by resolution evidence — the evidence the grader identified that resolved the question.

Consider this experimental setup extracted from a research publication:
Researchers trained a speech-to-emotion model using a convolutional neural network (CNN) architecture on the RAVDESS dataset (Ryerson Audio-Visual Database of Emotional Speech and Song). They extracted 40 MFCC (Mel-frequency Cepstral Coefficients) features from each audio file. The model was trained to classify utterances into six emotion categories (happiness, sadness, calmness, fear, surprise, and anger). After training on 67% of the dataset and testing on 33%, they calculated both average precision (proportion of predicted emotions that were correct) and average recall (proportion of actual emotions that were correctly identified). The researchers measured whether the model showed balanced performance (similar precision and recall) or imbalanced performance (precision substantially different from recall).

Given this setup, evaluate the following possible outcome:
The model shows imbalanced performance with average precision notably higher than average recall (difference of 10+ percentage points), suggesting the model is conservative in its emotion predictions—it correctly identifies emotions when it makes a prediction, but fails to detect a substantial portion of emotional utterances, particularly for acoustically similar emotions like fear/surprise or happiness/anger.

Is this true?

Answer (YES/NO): NO